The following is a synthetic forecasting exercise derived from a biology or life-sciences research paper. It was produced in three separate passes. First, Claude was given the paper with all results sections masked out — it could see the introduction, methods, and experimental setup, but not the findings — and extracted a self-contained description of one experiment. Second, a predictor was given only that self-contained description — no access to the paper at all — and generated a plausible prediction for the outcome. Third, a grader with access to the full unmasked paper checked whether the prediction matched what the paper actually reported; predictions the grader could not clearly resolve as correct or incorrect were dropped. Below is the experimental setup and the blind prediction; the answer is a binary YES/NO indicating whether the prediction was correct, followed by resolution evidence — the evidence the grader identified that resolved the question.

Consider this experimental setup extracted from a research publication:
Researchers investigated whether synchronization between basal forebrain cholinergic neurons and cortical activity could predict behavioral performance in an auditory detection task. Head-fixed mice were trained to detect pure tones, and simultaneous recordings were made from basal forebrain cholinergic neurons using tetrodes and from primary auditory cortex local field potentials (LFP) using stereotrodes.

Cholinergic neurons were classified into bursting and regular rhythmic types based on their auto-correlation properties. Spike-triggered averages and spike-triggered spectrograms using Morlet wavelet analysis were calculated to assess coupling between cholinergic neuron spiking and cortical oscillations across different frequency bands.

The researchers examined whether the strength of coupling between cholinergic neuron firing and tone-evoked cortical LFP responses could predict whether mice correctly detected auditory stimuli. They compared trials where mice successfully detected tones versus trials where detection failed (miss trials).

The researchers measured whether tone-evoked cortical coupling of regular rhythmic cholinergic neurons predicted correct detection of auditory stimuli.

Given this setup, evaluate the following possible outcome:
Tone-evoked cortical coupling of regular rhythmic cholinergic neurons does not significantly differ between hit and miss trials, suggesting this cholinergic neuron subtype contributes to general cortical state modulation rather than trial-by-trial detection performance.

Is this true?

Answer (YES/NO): NO